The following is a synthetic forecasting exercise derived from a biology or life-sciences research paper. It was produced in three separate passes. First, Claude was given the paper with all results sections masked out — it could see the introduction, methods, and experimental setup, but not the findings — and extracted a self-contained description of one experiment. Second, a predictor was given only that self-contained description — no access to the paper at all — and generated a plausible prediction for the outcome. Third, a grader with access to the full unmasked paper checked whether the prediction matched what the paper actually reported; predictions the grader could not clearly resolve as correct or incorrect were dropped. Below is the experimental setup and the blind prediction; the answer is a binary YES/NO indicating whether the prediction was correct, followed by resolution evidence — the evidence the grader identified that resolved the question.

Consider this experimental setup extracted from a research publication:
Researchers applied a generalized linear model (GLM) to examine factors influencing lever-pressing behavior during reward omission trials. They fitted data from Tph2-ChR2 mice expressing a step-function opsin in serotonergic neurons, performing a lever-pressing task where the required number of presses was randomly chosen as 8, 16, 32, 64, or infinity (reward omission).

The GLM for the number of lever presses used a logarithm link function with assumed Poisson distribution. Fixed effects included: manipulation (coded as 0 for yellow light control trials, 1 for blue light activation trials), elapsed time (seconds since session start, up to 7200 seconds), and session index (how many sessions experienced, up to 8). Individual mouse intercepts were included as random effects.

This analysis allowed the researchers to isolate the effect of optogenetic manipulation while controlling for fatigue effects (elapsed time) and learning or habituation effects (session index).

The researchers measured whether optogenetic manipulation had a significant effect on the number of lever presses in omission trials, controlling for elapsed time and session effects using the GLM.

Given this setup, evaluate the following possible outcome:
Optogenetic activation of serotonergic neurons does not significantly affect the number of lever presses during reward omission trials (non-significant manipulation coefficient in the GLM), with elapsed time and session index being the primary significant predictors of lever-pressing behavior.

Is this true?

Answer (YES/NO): NO